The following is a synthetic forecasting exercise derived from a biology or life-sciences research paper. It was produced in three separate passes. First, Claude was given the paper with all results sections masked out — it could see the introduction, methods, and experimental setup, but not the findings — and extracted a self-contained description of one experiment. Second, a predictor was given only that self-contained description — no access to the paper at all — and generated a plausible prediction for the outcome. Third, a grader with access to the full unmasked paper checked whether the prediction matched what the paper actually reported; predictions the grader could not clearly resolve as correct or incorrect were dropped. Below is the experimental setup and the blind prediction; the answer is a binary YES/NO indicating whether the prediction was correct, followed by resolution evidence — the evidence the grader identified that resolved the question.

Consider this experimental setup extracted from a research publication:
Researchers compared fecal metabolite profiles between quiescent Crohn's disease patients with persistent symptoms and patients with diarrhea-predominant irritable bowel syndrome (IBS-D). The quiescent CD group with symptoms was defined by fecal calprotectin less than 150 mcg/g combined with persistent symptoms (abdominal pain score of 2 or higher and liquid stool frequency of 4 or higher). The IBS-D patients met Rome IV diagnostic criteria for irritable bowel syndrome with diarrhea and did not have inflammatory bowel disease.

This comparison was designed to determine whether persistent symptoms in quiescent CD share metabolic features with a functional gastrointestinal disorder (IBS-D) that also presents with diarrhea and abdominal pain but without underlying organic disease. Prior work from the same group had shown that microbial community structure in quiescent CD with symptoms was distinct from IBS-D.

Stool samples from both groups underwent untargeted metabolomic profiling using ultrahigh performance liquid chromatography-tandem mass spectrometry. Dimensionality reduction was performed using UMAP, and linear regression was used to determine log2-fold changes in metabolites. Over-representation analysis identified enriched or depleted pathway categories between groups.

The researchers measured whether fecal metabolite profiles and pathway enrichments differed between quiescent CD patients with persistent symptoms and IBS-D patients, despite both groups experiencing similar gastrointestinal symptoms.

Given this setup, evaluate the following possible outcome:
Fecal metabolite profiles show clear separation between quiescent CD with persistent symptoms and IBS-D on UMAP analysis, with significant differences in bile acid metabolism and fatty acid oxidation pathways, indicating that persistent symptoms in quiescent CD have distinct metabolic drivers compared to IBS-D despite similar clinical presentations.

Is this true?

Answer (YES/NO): YES